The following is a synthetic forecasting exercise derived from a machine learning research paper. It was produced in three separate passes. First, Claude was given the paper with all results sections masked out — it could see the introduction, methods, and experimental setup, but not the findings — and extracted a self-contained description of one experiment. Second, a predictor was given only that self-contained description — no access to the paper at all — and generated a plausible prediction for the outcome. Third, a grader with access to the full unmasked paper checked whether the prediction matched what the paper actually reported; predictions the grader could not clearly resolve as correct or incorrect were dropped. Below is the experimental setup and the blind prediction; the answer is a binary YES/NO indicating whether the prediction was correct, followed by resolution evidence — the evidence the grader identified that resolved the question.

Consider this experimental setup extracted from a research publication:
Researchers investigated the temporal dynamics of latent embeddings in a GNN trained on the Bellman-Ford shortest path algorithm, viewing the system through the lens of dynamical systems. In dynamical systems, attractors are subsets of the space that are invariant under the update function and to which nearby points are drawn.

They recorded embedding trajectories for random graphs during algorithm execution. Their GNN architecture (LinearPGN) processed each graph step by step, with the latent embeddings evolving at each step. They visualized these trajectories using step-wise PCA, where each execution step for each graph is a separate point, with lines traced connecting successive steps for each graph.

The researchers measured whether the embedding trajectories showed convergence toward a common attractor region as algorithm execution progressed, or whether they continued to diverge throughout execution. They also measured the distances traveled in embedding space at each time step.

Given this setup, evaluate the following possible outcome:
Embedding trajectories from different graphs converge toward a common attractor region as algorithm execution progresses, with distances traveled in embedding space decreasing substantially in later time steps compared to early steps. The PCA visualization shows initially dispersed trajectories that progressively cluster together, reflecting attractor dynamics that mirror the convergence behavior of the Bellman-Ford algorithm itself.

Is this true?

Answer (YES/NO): NO